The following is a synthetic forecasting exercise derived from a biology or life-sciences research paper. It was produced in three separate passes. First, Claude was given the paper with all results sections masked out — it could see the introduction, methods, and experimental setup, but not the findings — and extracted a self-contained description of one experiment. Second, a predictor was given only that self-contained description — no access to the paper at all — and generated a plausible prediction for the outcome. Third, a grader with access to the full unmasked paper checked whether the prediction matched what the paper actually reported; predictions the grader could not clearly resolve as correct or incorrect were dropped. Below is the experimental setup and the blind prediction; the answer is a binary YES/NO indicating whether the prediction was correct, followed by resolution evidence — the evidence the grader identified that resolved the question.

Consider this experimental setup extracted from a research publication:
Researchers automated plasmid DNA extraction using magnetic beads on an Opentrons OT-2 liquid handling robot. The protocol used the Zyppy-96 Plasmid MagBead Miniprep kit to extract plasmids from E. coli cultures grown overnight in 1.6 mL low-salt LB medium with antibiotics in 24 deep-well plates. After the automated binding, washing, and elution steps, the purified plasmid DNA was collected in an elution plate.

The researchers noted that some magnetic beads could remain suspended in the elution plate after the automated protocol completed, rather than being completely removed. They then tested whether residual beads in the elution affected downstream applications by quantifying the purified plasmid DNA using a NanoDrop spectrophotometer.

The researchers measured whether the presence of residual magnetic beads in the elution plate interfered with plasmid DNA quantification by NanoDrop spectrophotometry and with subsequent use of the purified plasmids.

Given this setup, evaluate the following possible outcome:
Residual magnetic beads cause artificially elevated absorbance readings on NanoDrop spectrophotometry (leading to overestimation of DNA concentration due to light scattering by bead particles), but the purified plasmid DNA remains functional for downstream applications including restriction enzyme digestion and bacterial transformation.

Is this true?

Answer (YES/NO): NO